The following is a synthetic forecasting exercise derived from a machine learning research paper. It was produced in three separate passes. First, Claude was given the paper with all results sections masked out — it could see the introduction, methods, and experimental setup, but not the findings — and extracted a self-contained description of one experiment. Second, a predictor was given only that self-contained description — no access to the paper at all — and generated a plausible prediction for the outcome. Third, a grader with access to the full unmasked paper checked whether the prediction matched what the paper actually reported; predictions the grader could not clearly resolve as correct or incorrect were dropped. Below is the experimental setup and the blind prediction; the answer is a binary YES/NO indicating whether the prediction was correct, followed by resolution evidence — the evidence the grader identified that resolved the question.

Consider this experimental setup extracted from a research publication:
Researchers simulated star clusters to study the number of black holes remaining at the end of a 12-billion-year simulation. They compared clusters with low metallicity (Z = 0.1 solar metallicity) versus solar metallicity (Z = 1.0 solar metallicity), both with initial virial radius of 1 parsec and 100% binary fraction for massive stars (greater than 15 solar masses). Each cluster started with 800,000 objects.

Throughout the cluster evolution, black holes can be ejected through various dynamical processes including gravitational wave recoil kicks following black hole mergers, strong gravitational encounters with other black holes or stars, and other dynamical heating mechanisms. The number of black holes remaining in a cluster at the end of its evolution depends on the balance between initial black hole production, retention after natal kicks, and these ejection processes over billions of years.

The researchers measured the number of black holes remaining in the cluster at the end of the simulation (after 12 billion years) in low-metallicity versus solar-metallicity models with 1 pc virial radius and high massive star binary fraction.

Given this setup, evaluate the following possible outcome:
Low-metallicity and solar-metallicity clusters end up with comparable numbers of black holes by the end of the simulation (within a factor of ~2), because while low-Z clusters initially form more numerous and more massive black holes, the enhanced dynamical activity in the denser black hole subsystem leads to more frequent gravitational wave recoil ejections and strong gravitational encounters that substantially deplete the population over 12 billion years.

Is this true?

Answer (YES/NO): NO